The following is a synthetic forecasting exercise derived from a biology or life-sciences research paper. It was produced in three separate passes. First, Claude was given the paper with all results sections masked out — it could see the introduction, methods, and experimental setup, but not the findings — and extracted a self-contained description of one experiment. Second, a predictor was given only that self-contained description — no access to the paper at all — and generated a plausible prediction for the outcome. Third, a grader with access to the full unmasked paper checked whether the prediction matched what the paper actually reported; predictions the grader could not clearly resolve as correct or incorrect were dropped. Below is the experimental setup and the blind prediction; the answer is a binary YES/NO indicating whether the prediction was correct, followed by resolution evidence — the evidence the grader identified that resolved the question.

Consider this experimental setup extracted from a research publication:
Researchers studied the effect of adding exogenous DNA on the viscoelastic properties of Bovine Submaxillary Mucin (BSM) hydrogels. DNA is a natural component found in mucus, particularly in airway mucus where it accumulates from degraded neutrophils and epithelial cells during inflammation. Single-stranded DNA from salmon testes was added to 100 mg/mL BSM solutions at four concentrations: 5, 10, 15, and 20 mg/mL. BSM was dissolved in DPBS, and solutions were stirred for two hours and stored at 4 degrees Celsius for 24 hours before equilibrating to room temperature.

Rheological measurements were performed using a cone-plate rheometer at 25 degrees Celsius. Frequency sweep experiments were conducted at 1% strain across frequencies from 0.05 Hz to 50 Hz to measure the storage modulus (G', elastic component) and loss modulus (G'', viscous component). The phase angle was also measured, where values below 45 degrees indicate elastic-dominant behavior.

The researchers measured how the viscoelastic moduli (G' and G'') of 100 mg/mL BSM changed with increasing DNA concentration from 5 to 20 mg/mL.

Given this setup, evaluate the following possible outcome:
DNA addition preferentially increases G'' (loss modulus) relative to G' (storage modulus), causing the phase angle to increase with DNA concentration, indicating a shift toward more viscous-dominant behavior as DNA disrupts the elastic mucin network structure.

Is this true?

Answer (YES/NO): NO